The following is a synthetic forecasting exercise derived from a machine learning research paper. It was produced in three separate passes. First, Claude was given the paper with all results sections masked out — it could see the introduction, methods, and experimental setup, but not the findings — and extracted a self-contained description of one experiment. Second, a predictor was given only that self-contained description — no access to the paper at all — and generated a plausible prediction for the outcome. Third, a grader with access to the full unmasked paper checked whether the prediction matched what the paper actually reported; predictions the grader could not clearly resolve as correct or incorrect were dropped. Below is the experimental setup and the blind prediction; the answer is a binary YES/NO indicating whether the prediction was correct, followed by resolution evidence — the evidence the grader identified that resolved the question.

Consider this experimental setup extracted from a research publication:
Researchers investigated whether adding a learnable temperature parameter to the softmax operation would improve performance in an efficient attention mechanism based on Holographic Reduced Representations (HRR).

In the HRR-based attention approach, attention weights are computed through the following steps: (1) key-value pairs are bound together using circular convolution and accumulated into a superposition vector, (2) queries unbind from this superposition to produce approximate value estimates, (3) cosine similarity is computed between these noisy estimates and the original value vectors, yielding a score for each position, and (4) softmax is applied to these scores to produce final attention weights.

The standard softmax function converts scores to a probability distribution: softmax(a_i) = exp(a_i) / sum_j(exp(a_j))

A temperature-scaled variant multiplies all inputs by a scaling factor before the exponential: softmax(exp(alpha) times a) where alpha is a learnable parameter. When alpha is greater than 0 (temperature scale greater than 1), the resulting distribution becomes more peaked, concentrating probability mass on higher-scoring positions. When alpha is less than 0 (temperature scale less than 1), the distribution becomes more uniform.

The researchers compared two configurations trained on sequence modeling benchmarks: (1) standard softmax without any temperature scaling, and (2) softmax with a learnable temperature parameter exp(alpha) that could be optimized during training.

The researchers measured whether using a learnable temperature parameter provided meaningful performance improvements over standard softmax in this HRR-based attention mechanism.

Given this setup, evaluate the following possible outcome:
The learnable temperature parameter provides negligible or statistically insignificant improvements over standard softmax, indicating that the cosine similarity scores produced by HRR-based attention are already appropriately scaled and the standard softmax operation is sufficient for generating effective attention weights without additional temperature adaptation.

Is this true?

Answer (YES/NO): YES